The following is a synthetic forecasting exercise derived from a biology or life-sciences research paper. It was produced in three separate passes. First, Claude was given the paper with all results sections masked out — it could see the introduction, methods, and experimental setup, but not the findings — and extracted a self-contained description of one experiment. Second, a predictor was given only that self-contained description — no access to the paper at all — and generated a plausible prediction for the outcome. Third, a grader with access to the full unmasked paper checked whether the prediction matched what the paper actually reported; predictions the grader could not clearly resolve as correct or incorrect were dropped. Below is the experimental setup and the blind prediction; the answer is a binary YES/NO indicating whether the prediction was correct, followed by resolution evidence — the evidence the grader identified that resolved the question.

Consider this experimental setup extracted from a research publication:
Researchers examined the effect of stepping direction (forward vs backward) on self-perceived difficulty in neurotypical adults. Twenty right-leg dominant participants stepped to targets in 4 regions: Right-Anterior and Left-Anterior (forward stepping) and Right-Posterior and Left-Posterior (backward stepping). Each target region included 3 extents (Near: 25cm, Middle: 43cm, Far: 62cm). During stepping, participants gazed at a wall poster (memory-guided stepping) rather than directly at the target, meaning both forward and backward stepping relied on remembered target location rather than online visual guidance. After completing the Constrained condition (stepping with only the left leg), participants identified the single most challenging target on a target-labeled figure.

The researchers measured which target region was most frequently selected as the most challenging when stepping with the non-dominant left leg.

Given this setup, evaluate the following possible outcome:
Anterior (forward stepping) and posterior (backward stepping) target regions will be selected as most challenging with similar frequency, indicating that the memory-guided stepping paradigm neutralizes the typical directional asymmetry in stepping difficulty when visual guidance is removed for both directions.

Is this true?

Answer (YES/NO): NO